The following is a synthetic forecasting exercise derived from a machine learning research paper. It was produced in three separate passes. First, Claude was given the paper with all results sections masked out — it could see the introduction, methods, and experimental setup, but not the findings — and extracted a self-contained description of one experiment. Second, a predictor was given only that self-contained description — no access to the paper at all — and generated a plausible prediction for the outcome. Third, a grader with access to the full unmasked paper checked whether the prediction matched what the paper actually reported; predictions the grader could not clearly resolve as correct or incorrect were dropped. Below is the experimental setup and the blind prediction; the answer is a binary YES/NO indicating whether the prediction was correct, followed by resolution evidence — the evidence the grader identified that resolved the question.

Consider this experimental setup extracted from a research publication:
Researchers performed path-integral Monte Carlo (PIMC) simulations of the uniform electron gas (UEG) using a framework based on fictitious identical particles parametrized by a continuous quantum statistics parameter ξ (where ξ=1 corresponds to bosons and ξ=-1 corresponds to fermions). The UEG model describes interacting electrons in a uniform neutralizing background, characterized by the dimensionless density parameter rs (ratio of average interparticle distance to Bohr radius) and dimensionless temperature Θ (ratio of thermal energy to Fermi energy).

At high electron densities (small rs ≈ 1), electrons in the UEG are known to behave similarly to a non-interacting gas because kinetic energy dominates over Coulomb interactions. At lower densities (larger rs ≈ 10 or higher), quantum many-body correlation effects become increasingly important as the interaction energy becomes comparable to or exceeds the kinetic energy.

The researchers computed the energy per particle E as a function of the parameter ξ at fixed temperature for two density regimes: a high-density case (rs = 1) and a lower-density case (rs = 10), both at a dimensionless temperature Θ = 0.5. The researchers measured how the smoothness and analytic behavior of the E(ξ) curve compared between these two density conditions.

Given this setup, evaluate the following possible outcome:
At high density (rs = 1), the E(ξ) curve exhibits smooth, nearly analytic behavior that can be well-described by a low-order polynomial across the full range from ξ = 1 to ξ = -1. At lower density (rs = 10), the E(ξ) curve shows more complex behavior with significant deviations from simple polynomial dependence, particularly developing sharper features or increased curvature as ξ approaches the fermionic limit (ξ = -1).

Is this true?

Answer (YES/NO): NO